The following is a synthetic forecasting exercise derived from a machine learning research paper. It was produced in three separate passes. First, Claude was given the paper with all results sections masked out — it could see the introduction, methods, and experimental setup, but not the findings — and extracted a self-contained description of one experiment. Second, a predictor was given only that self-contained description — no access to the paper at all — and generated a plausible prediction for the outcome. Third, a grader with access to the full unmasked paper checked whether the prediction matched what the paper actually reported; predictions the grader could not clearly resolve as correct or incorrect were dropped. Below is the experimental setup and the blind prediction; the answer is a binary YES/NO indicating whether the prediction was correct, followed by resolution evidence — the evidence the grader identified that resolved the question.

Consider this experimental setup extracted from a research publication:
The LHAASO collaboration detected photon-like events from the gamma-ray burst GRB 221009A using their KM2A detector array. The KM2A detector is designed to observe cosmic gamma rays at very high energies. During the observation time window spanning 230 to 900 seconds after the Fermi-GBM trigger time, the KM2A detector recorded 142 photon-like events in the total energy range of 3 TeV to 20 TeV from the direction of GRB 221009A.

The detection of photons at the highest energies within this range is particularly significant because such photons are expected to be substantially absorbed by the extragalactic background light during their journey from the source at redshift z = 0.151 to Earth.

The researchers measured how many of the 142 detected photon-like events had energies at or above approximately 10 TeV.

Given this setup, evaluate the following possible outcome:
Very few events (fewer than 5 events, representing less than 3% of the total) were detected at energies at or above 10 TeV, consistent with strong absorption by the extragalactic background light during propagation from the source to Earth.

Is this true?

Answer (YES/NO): NO